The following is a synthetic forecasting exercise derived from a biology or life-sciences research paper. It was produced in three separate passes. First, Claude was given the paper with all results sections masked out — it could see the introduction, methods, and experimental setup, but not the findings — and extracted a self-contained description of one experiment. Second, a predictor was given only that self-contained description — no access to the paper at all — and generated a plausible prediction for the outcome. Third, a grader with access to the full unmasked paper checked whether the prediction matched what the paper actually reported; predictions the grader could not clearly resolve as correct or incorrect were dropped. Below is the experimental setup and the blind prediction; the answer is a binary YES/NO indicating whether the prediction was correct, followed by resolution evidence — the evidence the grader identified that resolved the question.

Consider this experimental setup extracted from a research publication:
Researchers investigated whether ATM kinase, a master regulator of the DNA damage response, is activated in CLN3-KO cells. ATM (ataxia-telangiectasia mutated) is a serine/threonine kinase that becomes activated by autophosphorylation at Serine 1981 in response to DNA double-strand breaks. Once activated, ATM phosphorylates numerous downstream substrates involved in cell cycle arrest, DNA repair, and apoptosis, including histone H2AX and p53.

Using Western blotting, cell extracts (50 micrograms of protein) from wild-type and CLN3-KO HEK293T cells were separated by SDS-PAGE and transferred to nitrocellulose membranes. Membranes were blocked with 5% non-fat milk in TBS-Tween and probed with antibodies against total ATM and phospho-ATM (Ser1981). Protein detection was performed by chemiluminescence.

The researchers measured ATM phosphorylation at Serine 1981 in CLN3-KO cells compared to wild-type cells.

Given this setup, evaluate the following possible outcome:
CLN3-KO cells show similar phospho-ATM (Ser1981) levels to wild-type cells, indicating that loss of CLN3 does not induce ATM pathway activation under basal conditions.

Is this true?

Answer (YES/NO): NO